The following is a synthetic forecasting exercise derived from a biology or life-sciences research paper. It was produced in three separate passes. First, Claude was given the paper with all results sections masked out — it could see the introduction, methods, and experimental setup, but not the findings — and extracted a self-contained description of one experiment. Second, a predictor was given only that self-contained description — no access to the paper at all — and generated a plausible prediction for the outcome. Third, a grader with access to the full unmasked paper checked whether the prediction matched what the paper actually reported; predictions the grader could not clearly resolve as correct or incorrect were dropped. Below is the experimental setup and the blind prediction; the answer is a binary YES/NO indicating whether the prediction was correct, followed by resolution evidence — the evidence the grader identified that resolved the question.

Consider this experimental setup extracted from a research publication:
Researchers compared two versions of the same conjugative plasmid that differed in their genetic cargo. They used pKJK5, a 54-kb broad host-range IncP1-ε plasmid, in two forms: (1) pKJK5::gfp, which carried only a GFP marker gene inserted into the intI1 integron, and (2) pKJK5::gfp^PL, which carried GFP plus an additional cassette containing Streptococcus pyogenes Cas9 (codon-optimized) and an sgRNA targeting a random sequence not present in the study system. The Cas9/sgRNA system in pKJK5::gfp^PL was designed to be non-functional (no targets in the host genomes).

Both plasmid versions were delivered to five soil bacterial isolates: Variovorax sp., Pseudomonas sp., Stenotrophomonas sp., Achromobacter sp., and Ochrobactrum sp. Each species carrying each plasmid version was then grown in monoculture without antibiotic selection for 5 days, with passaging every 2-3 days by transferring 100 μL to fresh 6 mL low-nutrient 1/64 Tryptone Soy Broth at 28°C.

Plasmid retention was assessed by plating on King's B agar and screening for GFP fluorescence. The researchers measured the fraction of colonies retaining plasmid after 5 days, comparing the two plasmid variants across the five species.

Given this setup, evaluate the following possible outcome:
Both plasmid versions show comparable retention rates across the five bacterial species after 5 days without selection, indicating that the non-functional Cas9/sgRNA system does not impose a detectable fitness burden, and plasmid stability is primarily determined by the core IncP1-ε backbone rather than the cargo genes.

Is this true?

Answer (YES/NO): NO